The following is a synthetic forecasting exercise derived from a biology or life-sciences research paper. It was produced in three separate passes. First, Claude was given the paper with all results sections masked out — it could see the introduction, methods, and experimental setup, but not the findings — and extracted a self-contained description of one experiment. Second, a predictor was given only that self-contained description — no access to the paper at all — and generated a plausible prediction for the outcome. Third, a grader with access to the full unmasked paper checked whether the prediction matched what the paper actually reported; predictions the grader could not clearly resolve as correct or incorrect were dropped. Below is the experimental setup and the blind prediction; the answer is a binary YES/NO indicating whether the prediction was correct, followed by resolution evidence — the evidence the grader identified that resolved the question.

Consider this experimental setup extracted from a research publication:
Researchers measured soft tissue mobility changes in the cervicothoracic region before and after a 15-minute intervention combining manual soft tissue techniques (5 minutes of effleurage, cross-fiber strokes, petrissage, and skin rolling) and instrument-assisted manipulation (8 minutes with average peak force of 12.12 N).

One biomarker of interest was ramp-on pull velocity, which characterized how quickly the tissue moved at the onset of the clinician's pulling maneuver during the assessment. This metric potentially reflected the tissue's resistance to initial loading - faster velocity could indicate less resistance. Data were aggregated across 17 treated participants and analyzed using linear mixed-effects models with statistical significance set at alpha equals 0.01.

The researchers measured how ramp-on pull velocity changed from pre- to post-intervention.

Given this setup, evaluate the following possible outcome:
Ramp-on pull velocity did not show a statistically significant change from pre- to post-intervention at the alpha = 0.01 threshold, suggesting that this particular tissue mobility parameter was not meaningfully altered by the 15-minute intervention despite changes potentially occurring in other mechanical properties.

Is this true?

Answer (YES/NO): NO